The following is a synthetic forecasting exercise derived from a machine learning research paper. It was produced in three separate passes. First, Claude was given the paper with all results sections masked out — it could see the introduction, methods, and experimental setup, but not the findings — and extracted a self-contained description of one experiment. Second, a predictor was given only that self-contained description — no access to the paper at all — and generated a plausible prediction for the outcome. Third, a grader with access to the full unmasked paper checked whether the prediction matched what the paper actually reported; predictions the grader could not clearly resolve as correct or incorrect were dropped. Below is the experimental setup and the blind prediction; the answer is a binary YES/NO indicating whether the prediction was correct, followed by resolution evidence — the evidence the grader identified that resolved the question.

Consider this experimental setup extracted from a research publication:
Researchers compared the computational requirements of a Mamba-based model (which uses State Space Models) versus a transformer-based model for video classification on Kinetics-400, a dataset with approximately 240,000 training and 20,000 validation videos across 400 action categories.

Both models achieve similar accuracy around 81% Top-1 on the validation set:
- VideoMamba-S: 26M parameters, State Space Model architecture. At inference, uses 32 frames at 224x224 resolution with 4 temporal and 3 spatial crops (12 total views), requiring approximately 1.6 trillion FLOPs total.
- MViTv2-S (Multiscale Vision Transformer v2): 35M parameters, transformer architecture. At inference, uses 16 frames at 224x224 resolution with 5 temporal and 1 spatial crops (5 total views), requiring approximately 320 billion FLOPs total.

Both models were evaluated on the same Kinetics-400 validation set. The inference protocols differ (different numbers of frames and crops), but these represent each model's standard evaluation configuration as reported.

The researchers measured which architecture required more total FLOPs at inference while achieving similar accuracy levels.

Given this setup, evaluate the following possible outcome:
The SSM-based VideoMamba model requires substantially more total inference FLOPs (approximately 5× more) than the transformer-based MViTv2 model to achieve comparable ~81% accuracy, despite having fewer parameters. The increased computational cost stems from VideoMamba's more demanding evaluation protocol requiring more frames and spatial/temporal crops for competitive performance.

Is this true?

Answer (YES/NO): YES